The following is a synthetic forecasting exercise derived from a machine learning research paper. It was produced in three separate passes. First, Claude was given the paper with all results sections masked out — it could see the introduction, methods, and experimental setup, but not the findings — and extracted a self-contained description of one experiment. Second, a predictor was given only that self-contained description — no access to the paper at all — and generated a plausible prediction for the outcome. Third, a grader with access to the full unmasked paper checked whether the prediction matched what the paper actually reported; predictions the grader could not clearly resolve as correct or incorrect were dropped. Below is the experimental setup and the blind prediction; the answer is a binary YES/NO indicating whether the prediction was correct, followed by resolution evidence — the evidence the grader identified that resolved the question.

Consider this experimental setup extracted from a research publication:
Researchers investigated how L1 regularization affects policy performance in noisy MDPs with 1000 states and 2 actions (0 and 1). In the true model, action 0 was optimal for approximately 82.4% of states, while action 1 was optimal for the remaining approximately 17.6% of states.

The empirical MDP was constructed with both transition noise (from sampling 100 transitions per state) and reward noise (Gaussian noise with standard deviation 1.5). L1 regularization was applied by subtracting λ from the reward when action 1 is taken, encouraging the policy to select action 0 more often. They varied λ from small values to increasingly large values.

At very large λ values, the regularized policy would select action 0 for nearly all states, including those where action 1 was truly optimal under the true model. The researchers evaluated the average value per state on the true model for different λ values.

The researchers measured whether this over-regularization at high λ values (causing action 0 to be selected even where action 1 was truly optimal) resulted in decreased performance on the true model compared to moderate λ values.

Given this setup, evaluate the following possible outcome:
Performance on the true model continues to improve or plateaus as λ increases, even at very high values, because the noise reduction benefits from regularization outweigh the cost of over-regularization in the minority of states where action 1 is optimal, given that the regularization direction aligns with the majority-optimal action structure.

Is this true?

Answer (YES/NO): NO